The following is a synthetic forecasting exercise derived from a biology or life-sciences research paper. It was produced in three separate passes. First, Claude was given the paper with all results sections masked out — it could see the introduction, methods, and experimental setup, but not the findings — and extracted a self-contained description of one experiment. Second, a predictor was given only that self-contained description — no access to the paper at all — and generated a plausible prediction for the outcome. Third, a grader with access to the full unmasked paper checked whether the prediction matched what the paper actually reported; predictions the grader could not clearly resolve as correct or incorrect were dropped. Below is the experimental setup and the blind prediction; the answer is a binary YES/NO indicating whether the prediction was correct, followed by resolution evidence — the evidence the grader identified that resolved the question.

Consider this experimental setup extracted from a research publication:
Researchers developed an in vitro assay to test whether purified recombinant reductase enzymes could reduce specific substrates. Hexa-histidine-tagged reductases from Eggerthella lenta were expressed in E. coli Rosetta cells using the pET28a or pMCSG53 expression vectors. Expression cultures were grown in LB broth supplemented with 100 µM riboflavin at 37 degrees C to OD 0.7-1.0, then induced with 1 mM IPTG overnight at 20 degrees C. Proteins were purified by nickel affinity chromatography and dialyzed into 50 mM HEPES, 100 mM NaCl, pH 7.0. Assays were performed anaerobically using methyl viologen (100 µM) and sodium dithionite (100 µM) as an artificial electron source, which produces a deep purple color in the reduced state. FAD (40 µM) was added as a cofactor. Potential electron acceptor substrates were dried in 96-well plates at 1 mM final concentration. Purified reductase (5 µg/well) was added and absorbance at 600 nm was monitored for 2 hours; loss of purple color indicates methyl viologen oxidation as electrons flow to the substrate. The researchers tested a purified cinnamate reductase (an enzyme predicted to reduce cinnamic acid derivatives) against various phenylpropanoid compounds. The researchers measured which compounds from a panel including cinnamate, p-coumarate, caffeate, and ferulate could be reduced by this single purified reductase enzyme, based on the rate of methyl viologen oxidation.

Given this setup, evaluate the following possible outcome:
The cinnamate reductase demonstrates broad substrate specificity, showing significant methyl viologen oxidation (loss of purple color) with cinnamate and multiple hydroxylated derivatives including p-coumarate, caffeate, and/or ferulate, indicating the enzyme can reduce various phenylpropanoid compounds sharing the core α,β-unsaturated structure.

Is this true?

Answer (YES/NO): NO